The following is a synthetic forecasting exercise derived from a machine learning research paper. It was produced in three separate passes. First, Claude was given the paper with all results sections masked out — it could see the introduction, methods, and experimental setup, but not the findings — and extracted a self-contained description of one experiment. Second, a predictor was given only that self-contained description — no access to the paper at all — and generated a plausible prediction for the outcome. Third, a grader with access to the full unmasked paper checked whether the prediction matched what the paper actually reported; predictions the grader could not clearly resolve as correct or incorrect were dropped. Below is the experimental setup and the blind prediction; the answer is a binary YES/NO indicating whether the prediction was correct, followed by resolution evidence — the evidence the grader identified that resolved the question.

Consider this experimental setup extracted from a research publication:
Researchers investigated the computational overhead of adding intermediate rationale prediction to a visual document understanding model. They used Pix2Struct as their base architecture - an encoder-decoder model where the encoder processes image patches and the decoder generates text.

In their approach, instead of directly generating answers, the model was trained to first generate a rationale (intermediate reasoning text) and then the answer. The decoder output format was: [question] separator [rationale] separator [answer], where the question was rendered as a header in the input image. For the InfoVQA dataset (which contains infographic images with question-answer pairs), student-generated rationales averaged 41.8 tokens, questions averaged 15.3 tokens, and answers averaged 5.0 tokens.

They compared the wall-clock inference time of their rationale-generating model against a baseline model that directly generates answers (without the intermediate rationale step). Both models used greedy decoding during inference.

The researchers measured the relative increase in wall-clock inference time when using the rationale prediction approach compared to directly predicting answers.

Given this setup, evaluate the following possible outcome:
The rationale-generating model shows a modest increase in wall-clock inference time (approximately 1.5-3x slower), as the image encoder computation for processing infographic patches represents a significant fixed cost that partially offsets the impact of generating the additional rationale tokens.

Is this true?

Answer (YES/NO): NO